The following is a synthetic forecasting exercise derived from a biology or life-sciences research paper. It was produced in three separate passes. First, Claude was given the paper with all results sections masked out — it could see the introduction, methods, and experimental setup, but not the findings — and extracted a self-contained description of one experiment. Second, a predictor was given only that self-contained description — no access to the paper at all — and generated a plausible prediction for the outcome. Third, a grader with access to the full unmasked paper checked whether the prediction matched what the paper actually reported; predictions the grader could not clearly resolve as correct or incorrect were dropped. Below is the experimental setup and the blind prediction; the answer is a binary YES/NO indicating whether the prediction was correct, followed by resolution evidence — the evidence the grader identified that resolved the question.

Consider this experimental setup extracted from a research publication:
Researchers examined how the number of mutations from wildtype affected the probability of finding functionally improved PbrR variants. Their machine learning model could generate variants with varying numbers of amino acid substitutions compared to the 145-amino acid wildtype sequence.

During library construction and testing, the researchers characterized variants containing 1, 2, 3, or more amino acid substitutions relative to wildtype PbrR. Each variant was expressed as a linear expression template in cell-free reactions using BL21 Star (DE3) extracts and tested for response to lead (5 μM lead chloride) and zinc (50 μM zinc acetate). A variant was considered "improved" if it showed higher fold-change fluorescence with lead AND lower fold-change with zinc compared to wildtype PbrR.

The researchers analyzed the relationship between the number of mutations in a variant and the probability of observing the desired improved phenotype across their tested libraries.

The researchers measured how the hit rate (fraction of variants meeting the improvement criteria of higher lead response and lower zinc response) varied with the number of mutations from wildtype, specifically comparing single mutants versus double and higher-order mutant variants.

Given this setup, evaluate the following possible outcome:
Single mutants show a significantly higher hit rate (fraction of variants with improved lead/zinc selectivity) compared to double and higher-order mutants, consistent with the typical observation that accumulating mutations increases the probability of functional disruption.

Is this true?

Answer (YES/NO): NO